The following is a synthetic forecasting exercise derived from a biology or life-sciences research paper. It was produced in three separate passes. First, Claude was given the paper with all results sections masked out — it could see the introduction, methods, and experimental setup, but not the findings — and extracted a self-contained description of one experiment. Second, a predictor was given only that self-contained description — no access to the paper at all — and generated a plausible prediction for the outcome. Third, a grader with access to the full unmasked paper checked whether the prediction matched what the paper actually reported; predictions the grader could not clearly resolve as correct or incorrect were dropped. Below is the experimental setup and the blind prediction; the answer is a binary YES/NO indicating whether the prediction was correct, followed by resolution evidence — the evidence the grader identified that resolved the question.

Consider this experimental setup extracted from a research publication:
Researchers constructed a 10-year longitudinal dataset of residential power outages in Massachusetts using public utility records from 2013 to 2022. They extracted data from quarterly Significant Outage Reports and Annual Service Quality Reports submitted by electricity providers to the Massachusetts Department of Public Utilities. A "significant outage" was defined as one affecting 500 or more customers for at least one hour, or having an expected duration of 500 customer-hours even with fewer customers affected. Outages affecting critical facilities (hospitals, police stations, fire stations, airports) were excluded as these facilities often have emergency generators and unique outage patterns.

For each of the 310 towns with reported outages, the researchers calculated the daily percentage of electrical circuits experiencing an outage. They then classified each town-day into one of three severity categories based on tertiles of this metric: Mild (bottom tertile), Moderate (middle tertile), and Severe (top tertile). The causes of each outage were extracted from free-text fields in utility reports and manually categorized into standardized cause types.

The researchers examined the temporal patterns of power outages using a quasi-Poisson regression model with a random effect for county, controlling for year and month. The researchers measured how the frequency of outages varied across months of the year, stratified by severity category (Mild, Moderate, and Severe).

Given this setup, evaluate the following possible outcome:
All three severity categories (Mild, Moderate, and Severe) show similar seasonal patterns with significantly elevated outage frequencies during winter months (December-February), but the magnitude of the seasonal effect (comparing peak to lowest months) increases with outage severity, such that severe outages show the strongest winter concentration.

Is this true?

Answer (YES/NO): NO